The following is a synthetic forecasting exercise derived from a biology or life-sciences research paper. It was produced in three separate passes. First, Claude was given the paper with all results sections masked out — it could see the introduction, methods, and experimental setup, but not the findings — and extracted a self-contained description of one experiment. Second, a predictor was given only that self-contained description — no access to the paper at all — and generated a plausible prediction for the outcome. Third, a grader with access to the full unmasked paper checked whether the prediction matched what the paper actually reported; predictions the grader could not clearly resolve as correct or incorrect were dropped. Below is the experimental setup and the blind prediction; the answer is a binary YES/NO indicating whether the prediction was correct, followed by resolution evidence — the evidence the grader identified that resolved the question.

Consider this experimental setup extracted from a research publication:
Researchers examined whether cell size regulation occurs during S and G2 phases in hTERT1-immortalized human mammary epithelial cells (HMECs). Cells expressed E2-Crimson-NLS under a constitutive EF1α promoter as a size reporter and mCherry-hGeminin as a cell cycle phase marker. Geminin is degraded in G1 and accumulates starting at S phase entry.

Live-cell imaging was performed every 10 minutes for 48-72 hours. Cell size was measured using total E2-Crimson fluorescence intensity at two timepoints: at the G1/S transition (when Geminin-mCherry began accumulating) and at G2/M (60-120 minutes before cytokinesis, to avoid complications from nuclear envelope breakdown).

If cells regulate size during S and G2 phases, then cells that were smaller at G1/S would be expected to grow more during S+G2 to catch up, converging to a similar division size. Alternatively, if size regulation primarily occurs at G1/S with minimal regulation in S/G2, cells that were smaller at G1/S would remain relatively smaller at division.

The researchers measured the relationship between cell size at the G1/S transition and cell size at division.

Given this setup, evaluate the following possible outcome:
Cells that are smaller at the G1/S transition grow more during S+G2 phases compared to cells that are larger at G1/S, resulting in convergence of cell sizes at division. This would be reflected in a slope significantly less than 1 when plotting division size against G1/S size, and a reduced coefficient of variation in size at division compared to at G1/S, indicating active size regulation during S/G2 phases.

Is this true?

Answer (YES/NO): NO